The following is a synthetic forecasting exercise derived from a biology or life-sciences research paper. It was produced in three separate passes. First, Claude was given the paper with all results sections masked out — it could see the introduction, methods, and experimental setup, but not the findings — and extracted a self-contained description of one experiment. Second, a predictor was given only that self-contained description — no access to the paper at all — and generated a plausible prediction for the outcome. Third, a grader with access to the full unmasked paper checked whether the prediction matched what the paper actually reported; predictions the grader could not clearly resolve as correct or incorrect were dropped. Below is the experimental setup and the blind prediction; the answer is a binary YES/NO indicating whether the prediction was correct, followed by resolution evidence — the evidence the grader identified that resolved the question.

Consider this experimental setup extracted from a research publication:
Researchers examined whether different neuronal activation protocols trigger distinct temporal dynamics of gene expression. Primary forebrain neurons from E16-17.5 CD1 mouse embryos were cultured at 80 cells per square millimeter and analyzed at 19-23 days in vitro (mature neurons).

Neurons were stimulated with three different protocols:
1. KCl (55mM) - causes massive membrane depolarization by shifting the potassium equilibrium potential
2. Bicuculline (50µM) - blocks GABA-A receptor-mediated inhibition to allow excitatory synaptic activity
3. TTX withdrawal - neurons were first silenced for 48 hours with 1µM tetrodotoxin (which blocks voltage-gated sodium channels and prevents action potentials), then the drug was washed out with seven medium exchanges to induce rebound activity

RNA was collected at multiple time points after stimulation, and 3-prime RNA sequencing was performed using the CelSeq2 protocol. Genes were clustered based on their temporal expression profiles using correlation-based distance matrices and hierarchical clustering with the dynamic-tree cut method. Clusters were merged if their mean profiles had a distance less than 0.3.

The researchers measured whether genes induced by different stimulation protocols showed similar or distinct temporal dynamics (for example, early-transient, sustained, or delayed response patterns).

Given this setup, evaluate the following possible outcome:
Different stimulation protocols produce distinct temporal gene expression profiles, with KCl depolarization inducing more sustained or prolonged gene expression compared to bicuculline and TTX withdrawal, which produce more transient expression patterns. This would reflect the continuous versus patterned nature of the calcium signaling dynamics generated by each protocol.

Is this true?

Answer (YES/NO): NO